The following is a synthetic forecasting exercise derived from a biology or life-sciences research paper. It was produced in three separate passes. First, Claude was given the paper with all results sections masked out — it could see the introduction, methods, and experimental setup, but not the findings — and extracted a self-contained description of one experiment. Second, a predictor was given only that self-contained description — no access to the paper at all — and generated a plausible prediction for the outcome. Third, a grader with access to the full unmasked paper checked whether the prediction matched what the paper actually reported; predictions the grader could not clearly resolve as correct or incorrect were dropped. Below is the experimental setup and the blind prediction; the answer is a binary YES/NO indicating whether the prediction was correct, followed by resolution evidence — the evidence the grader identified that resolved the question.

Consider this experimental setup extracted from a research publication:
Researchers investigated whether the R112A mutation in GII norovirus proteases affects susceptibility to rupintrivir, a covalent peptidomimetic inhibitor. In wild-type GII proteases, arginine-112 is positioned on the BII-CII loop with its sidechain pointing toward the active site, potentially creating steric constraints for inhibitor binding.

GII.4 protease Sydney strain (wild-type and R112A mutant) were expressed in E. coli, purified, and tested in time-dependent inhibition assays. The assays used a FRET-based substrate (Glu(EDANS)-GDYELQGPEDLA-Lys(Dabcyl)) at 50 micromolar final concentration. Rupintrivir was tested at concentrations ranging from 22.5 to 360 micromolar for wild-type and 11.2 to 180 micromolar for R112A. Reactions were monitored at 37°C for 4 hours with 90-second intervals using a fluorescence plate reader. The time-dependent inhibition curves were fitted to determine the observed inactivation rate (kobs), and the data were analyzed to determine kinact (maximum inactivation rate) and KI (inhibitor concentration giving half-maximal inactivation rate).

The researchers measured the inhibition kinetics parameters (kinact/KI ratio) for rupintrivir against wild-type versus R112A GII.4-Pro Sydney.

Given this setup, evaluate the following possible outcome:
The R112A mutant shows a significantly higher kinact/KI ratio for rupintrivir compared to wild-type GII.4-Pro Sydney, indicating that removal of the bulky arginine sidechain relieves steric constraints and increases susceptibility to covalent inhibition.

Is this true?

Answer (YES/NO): NO